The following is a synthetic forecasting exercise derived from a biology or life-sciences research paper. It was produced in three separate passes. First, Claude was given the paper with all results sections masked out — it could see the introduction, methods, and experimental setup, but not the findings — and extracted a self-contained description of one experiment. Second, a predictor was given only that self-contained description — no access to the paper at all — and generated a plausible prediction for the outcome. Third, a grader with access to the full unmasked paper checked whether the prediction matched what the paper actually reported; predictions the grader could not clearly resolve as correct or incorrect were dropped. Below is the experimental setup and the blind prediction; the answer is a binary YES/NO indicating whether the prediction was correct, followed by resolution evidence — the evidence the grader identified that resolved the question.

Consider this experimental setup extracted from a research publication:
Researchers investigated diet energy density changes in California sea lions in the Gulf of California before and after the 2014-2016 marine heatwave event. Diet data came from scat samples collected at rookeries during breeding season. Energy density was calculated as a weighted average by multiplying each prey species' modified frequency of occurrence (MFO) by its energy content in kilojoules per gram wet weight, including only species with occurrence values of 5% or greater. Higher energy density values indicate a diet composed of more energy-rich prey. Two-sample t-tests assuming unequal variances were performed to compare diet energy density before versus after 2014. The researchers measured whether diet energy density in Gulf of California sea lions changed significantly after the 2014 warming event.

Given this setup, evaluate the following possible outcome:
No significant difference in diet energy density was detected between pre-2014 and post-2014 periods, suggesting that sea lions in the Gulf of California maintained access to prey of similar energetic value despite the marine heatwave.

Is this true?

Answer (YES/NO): NO